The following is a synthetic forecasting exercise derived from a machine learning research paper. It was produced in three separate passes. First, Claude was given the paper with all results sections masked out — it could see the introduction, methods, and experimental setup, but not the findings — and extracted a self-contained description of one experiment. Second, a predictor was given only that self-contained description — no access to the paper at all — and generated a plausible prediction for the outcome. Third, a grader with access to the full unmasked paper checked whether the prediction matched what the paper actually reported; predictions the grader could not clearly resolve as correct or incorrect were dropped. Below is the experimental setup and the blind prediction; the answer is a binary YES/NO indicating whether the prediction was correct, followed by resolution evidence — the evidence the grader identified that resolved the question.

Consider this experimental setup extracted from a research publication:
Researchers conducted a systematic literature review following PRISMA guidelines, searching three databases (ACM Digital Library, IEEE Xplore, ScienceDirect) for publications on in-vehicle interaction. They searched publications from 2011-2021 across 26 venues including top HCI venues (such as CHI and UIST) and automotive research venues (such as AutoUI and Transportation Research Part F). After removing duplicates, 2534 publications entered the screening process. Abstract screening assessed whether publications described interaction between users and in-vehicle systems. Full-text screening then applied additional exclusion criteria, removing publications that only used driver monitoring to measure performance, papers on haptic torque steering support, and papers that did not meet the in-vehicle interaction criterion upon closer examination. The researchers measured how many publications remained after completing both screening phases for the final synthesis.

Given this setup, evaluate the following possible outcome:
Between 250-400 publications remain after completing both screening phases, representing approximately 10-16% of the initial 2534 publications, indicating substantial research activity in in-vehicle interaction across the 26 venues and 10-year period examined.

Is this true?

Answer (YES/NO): YES